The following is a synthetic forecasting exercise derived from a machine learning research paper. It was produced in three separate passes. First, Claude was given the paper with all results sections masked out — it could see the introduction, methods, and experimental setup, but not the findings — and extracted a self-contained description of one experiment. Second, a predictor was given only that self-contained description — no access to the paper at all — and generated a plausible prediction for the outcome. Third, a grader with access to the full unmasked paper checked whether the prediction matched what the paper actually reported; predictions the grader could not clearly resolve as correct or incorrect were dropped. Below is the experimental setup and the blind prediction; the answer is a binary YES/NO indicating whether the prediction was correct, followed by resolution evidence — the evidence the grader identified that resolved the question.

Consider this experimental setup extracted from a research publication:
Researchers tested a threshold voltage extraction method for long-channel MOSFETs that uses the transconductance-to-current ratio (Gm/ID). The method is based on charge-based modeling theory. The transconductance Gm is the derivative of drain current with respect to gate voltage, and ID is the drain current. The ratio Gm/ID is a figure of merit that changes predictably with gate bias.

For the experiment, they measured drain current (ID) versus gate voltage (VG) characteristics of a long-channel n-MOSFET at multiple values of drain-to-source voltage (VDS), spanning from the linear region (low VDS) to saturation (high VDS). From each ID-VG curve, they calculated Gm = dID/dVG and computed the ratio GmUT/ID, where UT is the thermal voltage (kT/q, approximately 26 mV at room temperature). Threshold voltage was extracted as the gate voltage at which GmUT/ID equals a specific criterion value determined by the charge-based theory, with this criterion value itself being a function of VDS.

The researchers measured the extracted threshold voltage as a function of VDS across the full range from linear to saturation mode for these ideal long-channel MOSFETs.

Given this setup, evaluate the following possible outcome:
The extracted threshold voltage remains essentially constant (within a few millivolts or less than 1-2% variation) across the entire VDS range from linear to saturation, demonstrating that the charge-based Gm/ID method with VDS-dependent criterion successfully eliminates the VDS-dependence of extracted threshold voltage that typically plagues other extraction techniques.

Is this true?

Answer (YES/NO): YES